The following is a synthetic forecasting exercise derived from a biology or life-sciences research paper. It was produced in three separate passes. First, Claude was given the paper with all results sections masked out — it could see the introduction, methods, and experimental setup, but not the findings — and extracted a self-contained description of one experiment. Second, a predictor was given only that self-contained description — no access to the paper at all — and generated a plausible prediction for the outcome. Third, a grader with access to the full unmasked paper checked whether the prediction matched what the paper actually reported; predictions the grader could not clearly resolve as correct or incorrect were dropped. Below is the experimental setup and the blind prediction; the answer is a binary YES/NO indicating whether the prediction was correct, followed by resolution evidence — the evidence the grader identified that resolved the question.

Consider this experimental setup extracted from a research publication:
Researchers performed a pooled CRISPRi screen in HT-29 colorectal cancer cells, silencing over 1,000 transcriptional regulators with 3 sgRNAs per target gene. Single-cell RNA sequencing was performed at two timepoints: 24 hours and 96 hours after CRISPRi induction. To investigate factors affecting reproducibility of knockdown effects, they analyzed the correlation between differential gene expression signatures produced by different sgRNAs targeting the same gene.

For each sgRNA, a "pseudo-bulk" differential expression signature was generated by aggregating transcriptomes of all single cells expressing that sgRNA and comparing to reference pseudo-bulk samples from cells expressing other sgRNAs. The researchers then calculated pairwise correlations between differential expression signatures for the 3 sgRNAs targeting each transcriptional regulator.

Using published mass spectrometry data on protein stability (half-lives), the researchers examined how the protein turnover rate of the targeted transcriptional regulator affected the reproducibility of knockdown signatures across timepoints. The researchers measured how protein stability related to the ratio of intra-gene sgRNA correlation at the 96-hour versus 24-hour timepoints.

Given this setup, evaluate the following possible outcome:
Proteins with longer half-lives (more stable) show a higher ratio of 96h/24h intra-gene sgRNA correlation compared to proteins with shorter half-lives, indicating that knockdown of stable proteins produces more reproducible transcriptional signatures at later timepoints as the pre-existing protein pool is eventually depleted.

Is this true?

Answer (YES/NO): YES